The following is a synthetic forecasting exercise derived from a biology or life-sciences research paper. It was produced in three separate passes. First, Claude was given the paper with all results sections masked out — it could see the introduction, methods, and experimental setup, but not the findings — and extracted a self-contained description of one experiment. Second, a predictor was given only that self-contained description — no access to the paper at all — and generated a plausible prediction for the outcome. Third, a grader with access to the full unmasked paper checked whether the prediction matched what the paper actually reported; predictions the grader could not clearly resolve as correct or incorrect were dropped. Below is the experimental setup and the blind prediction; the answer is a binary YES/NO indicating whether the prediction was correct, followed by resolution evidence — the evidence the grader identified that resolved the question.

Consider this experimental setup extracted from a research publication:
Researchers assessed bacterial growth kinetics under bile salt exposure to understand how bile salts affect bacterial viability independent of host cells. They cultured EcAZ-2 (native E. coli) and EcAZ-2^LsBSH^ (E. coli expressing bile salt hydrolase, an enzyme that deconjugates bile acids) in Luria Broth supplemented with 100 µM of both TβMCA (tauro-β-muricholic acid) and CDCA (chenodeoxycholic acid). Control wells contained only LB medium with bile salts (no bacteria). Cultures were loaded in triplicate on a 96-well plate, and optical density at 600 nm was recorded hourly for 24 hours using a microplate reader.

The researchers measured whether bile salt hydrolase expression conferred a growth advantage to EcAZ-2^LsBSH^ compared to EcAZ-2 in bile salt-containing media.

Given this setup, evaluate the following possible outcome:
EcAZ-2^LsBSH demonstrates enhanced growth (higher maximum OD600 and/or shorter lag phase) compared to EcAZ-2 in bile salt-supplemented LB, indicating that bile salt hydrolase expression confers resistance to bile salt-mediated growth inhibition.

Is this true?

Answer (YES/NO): NO